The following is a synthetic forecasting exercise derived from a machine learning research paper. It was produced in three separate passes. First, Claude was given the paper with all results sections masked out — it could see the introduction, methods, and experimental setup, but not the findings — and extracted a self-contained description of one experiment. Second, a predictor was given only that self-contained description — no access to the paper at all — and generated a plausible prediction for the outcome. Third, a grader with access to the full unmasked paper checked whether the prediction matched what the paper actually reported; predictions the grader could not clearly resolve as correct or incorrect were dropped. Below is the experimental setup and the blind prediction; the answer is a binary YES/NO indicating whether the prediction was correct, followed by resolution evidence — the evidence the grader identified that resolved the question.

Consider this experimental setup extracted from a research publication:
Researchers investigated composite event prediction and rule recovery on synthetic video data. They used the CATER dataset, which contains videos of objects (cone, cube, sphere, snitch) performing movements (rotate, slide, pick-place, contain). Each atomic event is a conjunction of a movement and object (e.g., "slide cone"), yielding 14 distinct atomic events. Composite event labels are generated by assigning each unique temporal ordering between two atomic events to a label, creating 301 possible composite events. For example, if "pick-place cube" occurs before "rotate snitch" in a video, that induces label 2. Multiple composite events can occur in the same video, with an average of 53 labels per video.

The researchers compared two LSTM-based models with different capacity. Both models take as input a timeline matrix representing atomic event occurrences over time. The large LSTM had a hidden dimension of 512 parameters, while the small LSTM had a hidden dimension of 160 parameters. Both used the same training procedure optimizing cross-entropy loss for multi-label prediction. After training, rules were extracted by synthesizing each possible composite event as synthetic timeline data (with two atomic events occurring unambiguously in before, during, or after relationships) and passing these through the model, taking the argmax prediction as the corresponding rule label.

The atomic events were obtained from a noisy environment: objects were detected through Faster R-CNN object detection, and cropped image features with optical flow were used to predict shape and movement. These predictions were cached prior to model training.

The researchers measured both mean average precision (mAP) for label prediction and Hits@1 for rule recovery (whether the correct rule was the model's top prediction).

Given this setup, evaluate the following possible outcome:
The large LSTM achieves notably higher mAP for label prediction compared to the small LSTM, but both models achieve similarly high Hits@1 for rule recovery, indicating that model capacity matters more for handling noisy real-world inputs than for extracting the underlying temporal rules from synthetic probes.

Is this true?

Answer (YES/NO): NO